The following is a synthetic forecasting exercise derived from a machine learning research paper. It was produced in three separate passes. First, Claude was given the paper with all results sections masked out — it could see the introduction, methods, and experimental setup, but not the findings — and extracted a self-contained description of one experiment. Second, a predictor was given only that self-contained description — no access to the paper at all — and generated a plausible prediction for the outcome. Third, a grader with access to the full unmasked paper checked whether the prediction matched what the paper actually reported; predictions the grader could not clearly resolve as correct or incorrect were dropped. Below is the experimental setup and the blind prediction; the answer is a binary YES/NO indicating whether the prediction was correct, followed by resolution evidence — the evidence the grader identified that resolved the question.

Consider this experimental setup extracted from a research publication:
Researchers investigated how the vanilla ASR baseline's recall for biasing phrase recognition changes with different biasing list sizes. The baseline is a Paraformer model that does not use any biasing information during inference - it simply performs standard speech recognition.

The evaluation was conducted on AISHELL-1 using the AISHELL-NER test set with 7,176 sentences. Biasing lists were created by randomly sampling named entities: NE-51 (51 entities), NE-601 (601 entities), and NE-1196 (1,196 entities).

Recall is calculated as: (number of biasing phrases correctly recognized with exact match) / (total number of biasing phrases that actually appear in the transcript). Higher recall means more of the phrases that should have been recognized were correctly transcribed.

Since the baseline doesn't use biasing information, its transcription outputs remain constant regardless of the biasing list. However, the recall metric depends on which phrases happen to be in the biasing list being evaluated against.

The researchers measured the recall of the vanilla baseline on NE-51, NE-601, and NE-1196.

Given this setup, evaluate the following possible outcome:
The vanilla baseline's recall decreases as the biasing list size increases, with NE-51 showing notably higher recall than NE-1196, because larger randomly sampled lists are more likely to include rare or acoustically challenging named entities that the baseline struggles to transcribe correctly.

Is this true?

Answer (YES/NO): NO